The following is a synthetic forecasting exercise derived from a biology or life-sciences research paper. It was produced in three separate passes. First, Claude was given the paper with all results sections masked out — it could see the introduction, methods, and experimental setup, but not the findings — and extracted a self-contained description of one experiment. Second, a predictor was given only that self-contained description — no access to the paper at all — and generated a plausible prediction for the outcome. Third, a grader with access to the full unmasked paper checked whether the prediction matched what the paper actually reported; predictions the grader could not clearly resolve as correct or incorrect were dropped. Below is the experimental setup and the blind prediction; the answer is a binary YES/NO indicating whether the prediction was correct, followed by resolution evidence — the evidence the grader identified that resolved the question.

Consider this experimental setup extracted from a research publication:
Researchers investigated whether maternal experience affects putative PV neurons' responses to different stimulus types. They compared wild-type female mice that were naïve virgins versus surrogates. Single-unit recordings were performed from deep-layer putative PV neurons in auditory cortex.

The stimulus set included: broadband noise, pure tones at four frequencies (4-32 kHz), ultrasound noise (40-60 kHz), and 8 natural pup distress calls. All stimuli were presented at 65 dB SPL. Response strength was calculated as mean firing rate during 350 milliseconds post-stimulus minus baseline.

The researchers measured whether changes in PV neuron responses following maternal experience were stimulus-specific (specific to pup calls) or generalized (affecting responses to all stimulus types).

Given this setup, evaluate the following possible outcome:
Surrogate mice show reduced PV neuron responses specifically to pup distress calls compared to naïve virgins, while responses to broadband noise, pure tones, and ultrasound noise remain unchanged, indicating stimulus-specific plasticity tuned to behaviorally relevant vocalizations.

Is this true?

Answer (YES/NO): NO